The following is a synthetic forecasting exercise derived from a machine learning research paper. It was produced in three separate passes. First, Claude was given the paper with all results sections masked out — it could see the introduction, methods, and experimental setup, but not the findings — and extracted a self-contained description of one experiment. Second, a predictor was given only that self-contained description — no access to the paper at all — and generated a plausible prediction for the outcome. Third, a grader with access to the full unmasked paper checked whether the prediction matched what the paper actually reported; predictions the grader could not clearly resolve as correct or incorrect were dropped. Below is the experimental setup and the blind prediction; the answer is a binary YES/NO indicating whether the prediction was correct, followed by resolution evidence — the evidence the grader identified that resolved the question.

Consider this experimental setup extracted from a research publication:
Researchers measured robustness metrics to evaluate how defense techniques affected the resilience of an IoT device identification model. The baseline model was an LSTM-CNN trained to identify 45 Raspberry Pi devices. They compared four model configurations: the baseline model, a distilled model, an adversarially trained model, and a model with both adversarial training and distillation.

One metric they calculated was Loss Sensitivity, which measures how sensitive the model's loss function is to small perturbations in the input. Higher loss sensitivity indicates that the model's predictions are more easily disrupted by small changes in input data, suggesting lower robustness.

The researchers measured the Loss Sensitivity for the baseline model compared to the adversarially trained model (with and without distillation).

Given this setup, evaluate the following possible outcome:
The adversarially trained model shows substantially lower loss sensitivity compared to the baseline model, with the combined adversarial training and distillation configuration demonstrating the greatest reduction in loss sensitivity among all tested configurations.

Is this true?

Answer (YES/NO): NO